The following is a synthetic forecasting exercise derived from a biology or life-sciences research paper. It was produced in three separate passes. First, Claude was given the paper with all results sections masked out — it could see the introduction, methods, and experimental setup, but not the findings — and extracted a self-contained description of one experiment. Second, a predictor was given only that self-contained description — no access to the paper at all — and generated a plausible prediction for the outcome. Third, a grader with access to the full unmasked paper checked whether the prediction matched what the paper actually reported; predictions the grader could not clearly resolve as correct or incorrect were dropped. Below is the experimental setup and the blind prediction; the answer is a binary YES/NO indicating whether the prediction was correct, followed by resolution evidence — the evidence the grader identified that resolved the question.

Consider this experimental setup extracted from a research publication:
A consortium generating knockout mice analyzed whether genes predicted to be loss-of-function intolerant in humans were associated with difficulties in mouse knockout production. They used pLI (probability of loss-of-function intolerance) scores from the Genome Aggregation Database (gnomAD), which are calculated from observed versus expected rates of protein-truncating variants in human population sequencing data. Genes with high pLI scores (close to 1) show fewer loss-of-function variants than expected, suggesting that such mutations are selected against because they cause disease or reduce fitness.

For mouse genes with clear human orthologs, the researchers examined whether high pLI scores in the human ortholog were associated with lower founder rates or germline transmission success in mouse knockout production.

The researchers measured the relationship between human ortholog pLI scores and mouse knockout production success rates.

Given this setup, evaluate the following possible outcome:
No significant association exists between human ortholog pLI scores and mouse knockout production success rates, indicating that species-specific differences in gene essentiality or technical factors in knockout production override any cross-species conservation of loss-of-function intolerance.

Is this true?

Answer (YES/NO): NO